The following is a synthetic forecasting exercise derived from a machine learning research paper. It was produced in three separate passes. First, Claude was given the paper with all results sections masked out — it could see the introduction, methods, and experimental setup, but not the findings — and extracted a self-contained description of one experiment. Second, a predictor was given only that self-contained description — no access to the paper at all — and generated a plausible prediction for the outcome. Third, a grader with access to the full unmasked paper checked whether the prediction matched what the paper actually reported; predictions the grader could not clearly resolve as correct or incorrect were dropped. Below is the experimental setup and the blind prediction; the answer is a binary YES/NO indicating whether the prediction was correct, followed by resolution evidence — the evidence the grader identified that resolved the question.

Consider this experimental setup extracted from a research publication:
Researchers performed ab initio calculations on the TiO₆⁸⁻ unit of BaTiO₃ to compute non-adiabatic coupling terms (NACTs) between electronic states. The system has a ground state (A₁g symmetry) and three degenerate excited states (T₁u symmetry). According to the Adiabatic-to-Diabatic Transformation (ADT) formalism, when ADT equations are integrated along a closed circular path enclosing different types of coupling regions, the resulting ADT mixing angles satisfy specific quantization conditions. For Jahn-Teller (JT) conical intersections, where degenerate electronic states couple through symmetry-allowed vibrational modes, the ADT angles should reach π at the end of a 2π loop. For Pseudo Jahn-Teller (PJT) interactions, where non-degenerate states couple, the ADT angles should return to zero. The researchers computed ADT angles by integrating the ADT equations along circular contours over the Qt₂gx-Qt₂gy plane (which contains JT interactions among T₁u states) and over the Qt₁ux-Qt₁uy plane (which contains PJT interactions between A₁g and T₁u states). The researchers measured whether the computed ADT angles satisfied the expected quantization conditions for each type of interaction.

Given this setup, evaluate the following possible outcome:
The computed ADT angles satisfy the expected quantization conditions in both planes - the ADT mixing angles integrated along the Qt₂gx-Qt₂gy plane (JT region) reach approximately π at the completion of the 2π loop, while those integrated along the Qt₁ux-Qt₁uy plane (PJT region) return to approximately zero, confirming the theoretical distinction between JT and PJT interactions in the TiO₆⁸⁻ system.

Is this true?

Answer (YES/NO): YES